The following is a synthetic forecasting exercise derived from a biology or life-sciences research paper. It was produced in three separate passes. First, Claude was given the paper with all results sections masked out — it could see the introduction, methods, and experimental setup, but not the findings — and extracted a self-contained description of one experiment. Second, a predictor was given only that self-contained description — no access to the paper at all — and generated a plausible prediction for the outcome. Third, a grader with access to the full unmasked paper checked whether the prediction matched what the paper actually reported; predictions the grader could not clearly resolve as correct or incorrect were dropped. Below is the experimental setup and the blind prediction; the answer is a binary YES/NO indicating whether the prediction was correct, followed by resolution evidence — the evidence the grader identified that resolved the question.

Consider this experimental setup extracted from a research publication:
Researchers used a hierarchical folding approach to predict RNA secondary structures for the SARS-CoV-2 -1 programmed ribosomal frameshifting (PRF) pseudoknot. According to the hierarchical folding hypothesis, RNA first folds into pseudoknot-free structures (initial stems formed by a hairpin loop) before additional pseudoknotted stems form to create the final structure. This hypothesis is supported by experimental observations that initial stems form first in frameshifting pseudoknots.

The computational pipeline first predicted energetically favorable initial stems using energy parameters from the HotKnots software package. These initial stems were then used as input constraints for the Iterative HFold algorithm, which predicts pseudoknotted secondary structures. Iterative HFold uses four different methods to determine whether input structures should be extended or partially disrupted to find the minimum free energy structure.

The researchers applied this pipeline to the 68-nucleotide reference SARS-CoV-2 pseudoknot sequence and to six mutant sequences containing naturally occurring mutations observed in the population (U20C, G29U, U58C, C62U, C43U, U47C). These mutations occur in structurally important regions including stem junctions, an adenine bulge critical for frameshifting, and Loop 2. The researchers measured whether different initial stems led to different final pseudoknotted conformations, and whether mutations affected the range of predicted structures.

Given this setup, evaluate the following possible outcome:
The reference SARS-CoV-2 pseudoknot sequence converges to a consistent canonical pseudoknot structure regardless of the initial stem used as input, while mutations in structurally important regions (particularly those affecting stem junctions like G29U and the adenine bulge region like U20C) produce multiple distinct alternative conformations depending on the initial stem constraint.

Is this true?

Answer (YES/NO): NO